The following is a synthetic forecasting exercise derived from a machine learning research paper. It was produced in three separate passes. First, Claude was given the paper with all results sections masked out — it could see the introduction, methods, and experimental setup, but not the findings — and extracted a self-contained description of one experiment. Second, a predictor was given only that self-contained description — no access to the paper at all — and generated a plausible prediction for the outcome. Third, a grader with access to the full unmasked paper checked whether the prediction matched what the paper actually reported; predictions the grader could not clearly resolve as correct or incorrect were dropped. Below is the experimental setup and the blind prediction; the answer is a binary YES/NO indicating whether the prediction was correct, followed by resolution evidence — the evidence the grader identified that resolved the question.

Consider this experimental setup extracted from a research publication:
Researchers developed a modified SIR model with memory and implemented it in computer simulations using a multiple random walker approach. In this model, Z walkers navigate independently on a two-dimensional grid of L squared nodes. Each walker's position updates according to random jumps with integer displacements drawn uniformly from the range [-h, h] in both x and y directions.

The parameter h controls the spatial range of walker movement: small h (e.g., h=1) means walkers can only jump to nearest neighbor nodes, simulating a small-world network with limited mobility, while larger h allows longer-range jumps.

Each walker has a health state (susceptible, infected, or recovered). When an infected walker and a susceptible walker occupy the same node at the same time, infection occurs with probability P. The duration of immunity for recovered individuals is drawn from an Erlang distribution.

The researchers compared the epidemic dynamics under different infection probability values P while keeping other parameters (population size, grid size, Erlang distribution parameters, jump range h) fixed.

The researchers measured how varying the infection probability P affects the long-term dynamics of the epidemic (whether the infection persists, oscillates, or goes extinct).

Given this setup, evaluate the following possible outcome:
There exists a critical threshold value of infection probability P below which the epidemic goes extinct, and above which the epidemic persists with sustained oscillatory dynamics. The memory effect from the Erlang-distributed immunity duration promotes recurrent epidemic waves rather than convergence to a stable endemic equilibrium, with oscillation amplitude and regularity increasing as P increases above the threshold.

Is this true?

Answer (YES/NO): NO